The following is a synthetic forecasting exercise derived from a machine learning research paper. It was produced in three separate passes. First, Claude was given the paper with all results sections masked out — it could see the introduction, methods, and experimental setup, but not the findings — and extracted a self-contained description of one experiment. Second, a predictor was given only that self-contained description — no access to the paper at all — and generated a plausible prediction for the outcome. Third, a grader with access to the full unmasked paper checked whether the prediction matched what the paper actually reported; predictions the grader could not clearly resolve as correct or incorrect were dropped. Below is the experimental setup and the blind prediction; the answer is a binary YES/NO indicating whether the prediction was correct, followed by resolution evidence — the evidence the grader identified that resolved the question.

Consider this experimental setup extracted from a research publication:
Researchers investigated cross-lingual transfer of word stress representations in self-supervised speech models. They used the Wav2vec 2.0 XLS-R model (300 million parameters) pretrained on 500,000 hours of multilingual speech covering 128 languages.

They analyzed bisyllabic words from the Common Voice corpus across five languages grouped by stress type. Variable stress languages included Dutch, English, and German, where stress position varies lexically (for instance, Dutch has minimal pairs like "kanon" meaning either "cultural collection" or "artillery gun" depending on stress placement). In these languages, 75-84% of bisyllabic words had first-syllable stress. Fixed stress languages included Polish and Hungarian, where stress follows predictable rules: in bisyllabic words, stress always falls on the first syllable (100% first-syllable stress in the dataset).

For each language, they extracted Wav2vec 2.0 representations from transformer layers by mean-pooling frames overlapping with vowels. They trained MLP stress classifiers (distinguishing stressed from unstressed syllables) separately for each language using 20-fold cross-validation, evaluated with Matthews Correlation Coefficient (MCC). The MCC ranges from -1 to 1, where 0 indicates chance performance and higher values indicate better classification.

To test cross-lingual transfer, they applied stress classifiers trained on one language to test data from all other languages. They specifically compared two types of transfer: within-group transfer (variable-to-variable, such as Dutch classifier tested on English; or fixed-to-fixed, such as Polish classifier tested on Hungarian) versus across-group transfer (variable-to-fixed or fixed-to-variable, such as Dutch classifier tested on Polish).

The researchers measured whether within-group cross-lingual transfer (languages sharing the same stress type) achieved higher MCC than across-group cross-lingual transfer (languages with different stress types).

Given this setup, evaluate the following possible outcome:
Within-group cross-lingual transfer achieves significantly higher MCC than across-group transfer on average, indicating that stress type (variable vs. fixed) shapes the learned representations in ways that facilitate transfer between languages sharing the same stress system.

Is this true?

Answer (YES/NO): YES